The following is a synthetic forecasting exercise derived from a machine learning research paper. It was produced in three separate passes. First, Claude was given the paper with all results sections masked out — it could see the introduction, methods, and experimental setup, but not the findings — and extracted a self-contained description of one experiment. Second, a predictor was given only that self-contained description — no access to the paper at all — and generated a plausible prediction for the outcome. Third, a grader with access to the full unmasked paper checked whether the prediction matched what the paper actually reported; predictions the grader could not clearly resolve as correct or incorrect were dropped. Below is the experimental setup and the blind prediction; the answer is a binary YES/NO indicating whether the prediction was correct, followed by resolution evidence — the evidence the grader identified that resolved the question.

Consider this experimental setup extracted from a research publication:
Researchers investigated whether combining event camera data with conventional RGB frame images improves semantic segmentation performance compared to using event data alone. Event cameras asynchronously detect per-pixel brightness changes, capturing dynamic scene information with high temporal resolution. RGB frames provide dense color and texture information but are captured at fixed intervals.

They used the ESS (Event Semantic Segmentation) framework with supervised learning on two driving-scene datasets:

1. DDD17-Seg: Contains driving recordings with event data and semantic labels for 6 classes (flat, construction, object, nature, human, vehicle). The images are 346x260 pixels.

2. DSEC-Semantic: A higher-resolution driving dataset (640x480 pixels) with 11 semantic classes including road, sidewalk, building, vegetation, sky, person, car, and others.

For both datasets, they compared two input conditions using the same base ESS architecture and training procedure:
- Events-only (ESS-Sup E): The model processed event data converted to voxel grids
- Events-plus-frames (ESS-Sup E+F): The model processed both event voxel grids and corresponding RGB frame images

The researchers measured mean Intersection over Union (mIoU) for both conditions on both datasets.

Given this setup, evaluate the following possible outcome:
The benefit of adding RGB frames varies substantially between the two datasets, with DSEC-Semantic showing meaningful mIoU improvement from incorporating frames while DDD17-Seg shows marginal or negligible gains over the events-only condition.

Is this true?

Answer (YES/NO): NO